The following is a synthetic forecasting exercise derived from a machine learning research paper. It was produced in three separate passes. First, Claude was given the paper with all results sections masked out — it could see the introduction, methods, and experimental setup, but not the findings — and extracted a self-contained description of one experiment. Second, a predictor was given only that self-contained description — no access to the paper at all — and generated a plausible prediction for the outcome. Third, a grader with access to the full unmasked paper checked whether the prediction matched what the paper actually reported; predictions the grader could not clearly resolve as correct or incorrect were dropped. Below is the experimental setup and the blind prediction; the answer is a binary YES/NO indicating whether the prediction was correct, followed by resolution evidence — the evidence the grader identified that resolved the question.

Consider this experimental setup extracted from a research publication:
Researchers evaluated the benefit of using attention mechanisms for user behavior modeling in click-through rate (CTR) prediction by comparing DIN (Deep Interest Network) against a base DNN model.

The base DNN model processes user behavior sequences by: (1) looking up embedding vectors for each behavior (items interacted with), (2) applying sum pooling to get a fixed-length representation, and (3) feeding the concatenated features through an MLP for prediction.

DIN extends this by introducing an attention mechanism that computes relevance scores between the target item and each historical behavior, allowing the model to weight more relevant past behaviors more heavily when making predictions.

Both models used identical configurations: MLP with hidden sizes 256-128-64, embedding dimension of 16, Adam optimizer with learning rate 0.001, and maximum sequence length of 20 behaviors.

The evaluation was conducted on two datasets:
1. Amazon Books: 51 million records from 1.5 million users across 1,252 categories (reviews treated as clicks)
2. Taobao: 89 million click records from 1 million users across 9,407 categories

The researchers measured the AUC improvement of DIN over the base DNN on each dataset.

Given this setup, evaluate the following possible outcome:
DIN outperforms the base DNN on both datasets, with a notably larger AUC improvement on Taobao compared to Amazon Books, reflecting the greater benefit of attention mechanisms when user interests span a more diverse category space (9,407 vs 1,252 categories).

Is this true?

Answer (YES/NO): YES